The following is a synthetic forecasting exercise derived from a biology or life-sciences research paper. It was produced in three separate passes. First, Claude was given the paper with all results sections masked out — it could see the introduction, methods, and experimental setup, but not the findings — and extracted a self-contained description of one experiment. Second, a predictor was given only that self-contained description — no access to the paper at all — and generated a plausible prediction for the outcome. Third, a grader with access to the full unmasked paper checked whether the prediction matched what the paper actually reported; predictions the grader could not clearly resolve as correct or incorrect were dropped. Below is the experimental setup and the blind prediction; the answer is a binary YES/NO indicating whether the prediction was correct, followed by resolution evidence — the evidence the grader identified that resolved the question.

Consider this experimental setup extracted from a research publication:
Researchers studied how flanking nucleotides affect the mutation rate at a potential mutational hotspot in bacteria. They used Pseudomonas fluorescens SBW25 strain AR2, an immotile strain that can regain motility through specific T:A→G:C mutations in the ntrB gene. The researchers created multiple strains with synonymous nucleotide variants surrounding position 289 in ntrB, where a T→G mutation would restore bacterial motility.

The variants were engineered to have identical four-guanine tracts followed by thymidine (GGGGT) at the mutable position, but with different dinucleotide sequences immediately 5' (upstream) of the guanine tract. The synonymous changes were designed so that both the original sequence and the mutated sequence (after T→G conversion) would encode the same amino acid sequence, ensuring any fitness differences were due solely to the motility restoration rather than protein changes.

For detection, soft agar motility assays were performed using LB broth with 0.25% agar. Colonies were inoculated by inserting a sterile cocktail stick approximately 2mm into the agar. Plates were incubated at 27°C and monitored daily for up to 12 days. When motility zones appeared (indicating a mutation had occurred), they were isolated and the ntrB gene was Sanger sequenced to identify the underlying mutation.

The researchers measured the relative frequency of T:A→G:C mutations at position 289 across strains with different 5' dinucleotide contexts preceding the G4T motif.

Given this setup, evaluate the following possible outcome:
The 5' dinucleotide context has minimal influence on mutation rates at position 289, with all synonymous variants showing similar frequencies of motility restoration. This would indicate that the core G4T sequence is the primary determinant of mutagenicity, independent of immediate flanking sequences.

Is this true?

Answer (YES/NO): NO